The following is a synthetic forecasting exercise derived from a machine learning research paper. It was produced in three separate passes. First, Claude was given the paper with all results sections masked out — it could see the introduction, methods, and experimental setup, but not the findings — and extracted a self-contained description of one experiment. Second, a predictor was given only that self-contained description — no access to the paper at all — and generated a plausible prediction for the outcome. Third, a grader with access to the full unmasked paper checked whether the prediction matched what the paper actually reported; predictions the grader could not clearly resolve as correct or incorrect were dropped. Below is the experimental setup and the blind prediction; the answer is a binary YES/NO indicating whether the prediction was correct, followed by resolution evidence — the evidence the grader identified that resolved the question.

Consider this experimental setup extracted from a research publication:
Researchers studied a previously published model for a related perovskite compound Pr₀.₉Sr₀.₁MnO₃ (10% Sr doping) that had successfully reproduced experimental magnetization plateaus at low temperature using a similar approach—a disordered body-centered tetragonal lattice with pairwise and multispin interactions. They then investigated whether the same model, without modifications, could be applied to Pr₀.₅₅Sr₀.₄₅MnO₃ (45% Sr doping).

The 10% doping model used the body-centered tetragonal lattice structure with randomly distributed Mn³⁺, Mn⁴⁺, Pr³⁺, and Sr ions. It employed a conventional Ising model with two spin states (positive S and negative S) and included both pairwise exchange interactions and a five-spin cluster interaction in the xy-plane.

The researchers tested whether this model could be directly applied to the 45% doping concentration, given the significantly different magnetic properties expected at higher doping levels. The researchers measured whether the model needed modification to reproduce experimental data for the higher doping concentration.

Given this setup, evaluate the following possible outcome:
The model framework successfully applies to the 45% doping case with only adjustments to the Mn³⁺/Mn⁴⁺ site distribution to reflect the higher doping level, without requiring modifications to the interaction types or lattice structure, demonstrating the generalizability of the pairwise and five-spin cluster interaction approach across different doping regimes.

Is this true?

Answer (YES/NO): NO